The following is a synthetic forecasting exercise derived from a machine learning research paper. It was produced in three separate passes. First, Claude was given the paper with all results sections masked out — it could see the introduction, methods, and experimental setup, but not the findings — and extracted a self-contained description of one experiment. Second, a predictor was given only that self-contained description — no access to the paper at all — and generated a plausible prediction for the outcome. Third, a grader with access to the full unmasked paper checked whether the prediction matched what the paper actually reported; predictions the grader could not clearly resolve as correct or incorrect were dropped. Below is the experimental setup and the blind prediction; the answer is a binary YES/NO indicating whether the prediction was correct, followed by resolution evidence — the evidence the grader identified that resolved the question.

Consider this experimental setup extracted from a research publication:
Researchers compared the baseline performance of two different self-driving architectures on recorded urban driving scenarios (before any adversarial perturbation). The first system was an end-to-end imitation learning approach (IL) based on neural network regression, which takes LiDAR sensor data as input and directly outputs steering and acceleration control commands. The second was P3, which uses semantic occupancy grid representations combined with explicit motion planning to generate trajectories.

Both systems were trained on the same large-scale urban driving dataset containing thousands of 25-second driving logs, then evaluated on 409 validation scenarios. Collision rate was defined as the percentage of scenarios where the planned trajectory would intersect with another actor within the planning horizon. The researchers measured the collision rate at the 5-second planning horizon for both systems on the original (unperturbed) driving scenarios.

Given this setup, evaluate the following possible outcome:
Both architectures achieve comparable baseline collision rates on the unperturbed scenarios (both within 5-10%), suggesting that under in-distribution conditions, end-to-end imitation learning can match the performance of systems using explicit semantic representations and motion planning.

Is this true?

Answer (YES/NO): NO